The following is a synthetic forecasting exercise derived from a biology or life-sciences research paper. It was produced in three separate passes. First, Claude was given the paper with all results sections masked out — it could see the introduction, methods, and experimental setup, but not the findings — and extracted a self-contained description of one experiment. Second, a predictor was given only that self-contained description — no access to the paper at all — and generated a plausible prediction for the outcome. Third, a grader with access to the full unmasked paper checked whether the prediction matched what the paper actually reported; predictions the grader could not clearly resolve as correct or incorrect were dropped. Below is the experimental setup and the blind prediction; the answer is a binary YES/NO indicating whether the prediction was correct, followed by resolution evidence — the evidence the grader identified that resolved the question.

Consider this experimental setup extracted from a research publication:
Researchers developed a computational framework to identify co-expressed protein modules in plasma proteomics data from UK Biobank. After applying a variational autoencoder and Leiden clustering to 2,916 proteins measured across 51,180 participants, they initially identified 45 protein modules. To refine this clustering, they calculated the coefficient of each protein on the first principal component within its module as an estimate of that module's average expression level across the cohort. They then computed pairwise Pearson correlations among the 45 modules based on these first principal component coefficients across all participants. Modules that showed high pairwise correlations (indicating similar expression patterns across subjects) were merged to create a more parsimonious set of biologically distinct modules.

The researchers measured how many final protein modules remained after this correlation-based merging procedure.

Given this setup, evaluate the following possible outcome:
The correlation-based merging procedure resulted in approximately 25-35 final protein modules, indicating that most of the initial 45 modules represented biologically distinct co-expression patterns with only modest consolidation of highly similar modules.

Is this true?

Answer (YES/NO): NO